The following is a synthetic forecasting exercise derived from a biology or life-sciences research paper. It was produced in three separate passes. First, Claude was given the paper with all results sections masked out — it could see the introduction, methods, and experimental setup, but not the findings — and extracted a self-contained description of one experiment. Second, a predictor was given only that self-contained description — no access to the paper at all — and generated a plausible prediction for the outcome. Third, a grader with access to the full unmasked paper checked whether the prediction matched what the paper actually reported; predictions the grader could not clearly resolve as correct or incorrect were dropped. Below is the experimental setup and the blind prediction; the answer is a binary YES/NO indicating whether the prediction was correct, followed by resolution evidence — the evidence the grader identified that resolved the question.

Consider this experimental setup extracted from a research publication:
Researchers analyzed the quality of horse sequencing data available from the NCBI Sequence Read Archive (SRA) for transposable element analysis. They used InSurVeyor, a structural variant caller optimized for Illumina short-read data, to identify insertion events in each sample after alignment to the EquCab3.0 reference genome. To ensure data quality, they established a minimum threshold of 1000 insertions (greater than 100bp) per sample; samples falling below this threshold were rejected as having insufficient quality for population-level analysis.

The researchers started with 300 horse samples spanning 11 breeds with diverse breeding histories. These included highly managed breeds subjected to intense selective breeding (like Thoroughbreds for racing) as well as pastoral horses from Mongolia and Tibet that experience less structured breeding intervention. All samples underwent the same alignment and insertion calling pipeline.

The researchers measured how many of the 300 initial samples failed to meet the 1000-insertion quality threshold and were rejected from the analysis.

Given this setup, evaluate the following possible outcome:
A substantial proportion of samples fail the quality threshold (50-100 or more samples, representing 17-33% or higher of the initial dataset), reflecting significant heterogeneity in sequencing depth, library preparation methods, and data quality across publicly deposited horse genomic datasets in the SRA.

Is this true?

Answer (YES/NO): NO